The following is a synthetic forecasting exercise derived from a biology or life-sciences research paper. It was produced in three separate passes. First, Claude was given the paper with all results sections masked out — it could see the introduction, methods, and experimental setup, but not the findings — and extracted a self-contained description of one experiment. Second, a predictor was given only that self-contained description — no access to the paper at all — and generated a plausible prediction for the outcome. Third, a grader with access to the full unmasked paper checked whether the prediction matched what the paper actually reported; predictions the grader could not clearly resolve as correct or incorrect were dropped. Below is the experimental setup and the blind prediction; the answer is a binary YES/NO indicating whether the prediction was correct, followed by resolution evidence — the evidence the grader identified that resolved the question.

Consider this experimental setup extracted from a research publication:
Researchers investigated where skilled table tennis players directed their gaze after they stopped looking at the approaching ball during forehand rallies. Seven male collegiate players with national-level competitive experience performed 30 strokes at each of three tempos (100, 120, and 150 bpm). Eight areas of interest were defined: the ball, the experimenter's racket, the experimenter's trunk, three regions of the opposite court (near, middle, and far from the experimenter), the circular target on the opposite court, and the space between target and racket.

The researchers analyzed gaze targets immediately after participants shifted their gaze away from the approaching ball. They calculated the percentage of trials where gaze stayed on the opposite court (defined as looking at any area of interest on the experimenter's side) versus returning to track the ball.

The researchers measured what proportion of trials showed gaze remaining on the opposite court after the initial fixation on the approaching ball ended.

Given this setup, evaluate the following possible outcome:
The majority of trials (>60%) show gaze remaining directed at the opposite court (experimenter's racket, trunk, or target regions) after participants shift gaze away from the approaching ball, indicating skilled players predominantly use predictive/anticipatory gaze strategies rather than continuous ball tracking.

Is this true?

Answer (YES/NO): YES